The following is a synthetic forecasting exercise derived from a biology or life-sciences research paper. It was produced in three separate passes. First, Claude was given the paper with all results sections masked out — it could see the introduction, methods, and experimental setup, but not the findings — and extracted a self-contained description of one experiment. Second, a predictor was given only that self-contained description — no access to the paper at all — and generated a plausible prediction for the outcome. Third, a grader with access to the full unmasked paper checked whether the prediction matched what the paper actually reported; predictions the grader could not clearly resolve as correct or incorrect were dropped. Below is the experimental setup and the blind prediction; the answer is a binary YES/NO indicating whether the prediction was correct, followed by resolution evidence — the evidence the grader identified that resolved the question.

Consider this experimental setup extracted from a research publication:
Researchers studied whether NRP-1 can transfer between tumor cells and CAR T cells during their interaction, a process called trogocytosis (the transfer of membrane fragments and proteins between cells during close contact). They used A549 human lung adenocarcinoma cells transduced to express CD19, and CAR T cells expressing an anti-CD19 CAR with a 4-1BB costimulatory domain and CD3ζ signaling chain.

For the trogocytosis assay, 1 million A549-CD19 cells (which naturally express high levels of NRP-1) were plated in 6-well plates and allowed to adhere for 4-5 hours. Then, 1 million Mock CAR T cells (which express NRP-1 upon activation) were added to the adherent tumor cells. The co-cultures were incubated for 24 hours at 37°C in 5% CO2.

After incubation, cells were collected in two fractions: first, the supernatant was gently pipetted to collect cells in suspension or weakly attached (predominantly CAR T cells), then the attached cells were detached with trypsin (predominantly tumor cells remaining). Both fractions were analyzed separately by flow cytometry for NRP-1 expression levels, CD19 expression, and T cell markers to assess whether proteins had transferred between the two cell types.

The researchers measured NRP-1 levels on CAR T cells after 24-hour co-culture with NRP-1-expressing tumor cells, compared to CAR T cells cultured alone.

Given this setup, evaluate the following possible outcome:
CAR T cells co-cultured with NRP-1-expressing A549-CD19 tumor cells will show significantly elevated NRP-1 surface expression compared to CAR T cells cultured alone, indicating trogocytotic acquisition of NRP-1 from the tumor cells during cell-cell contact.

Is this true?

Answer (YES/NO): YES